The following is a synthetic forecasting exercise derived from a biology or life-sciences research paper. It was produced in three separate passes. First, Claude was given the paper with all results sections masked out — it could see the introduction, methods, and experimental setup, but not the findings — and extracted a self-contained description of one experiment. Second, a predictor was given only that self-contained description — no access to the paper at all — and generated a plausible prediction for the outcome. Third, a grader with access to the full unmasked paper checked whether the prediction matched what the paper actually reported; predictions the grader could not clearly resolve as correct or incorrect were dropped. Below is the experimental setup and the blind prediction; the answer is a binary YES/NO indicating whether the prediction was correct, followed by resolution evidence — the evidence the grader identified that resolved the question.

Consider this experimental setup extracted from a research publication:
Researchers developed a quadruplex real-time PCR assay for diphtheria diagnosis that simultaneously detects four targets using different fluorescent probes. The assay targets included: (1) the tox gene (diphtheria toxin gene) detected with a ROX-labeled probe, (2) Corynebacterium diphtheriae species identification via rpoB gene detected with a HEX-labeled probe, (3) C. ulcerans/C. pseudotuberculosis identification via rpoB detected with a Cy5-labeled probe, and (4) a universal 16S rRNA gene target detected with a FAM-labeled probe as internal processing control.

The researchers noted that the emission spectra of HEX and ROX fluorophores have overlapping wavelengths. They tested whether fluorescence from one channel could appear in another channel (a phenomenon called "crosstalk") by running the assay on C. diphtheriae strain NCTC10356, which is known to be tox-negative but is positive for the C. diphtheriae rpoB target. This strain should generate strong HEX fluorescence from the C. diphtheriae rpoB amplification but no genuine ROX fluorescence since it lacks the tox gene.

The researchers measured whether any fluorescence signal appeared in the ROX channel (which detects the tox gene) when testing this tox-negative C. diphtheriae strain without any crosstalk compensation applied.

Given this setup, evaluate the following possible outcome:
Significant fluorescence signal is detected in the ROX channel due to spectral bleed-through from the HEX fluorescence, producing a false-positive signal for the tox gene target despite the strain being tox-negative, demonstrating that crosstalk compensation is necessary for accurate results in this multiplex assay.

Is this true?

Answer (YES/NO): YES